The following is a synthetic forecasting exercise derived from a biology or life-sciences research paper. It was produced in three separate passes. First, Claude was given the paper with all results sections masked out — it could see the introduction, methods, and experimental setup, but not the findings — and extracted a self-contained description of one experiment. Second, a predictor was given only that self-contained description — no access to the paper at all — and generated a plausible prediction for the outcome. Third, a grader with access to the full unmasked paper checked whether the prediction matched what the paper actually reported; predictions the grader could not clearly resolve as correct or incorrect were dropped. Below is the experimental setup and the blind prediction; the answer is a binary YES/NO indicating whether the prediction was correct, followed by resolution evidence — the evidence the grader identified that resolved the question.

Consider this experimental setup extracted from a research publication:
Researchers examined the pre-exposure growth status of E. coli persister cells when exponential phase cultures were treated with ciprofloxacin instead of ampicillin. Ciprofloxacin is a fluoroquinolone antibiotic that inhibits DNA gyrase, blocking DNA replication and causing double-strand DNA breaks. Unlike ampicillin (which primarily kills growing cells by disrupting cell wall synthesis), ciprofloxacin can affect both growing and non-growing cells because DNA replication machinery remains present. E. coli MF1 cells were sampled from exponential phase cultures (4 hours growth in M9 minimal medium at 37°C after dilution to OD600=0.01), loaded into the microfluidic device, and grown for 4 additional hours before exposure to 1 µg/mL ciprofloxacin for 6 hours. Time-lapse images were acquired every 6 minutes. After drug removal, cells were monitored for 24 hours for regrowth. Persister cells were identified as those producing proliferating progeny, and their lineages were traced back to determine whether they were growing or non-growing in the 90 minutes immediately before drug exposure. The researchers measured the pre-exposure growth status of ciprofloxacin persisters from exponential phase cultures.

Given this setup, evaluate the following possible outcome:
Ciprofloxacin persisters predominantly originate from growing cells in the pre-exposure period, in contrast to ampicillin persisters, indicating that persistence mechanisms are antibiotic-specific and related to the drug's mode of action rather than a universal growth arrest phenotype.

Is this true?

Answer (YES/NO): NO